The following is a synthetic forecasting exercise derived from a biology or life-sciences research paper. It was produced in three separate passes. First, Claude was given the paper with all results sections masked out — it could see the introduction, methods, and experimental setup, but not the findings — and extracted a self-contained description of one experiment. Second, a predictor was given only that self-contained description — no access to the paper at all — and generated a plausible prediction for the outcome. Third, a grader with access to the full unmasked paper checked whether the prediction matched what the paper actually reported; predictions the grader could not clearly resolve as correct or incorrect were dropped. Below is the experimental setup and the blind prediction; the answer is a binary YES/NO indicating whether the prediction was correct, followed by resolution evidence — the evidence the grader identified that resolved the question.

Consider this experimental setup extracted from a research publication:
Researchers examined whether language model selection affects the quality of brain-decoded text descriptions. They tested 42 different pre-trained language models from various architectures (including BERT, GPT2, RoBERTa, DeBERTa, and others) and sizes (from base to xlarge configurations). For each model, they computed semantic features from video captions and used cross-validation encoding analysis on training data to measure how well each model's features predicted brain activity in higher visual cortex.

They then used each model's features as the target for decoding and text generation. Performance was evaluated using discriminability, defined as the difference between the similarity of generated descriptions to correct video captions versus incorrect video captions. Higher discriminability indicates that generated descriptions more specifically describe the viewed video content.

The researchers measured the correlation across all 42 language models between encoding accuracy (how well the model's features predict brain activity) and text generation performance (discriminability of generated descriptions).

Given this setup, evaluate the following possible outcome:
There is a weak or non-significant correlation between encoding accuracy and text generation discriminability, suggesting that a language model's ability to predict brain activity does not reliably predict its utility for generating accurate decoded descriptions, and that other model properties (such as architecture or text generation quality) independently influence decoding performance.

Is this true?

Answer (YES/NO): NO